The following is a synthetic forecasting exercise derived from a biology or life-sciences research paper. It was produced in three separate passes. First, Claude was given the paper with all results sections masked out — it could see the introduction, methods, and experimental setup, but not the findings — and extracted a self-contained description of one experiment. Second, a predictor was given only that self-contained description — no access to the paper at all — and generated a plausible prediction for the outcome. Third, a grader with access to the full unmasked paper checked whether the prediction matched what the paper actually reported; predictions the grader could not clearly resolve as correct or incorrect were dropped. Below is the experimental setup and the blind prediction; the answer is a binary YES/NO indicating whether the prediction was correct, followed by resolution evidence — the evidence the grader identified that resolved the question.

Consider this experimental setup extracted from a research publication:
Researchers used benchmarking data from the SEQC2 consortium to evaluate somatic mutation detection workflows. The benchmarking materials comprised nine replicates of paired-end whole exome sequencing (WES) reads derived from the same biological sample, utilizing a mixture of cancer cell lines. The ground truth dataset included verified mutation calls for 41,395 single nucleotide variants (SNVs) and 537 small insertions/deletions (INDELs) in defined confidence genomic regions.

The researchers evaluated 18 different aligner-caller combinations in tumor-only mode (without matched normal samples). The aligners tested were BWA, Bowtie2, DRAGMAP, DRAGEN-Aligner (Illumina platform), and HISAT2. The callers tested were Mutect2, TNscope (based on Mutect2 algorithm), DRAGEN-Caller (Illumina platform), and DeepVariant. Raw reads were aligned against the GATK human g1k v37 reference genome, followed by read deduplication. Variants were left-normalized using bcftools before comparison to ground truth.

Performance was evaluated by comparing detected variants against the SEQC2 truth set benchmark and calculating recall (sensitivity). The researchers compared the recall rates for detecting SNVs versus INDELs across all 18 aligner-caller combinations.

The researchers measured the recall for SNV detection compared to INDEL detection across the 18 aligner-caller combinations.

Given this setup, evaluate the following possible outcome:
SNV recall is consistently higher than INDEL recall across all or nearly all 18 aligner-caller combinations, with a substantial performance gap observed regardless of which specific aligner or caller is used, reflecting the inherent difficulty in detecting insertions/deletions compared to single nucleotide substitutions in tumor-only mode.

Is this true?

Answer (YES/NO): NO